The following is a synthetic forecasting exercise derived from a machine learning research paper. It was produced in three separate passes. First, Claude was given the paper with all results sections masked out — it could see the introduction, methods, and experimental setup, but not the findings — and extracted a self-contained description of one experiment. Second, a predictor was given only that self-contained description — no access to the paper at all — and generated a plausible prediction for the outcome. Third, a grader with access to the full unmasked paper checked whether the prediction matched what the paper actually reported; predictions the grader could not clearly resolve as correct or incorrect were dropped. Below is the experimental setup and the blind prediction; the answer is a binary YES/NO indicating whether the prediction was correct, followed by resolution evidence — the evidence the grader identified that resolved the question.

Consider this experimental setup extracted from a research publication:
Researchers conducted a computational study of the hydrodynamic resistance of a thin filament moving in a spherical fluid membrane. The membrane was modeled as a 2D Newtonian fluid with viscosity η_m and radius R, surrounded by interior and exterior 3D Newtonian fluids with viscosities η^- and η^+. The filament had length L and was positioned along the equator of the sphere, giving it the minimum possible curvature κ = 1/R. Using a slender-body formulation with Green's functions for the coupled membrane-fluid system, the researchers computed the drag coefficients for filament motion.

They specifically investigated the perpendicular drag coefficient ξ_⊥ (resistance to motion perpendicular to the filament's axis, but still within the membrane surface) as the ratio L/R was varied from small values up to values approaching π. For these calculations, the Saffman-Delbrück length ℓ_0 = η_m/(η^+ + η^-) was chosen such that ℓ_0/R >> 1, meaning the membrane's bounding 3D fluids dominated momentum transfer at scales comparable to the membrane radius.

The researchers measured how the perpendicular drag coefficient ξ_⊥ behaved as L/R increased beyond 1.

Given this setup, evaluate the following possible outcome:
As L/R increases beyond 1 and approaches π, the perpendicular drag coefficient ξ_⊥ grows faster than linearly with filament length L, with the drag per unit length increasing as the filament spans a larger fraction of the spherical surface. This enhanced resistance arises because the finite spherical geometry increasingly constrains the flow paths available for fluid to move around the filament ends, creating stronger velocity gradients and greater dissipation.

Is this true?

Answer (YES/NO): YES